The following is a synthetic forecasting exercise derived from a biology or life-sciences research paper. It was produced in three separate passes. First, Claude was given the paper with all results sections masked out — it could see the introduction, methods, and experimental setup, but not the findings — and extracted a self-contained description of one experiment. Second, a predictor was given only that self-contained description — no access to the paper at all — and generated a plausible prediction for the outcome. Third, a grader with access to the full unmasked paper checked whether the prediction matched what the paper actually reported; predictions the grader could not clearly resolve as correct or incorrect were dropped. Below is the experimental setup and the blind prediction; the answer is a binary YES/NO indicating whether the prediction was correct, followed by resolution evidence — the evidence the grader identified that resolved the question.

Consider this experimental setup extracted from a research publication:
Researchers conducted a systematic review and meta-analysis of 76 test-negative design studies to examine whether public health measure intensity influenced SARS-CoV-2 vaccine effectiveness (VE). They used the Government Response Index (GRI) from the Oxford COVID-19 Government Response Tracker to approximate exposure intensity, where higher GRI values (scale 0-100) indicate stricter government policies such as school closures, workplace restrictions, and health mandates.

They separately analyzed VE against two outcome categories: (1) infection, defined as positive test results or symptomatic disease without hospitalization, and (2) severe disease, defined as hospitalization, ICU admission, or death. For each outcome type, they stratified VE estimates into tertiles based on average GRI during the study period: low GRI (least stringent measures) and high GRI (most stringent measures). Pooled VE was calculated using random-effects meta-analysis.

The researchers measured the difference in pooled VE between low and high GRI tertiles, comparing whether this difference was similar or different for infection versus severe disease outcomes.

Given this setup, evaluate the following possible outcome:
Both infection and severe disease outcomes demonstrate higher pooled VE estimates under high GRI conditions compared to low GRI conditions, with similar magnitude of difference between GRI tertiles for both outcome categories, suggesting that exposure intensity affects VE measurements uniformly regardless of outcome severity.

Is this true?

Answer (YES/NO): NO